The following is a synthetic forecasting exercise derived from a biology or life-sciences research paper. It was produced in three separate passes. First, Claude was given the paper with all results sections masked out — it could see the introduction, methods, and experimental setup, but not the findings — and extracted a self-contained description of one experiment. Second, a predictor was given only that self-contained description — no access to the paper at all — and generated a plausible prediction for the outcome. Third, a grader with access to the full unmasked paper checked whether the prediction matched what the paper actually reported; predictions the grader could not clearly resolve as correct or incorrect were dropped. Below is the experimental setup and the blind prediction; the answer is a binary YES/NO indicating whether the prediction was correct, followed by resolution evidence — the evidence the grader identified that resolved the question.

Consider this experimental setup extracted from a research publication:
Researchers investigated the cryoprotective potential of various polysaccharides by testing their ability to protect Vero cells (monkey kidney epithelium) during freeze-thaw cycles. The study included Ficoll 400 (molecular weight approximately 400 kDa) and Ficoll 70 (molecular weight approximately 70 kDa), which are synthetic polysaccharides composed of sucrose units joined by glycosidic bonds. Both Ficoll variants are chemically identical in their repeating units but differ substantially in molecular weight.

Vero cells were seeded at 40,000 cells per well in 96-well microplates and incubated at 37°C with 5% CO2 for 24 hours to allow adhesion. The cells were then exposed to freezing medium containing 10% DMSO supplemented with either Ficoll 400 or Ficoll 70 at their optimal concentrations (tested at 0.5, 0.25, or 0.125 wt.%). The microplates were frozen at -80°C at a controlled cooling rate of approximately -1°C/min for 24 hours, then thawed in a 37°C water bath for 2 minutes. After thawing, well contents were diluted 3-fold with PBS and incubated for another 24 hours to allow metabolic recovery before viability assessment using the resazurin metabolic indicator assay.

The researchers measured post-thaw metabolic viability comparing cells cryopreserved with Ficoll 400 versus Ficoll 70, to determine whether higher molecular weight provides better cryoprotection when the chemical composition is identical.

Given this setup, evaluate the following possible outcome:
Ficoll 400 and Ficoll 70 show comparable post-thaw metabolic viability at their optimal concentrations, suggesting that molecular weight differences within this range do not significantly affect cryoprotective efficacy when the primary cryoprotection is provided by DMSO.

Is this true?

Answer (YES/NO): NO